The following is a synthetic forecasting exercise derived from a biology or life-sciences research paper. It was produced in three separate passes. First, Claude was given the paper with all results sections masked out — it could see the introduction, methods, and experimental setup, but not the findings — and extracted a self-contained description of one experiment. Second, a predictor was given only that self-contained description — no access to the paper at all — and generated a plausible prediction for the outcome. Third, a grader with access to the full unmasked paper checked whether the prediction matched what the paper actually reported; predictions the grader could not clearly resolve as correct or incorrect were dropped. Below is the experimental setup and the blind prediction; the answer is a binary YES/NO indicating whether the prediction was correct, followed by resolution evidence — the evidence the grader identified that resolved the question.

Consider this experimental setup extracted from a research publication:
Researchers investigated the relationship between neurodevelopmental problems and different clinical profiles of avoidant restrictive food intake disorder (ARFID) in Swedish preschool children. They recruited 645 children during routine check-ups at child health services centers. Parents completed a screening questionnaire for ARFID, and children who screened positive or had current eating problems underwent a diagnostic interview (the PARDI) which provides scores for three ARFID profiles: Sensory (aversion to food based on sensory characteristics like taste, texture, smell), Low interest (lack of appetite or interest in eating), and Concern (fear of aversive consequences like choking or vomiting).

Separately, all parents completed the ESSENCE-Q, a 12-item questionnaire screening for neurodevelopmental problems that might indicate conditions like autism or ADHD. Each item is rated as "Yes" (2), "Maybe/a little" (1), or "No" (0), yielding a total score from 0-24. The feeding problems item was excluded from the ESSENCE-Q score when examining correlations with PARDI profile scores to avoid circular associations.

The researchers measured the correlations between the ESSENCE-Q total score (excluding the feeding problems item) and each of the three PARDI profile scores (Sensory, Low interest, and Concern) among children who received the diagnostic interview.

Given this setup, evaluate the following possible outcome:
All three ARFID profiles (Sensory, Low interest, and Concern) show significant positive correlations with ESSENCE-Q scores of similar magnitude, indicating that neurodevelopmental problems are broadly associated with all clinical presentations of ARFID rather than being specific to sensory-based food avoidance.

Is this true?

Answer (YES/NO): NO